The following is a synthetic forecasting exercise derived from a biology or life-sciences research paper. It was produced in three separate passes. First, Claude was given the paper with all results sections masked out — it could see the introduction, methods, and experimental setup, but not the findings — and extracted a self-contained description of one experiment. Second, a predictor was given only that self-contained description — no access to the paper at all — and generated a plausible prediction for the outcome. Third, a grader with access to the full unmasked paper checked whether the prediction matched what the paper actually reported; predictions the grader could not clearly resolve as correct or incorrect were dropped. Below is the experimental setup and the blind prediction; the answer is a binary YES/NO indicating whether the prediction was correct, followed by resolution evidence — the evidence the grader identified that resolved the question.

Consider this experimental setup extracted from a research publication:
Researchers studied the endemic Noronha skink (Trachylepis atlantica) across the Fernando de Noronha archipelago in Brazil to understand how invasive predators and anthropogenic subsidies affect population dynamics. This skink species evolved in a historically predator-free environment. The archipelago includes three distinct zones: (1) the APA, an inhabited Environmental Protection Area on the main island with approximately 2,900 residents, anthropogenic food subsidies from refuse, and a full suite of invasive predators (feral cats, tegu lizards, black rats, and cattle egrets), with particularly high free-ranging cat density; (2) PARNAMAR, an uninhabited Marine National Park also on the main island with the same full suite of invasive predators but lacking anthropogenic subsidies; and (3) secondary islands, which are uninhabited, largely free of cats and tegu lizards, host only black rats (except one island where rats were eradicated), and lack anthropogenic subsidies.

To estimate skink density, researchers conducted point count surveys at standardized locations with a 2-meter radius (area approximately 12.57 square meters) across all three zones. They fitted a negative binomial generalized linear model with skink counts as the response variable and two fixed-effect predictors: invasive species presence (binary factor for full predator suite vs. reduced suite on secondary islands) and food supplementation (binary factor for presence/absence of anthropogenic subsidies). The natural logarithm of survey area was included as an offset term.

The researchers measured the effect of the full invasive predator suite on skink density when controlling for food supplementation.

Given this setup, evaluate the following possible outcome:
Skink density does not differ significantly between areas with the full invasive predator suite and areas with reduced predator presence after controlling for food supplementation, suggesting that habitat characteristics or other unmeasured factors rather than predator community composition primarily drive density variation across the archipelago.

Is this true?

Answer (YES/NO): NO